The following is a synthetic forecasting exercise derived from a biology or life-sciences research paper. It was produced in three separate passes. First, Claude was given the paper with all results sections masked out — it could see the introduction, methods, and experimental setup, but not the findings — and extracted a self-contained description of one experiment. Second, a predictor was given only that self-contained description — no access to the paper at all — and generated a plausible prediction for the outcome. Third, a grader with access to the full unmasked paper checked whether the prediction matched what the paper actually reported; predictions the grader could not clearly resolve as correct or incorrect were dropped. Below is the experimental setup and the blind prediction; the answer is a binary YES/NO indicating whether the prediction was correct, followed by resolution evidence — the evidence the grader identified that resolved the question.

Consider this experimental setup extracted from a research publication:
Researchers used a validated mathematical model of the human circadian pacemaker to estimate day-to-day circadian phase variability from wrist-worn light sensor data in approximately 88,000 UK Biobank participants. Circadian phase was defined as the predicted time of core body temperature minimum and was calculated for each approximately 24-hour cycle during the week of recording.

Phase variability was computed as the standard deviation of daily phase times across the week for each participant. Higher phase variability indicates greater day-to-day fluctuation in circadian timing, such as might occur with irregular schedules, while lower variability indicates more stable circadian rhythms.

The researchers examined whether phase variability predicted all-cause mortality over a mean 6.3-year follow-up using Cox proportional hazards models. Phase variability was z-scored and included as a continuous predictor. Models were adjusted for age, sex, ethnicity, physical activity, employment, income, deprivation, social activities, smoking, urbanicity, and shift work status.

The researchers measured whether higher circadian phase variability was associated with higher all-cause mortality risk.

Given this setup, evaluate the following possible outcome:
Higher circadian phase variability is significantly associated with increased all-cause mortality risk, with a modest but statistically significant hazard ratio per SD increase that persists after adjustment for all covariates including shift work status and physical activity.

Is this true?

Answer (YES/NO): NO